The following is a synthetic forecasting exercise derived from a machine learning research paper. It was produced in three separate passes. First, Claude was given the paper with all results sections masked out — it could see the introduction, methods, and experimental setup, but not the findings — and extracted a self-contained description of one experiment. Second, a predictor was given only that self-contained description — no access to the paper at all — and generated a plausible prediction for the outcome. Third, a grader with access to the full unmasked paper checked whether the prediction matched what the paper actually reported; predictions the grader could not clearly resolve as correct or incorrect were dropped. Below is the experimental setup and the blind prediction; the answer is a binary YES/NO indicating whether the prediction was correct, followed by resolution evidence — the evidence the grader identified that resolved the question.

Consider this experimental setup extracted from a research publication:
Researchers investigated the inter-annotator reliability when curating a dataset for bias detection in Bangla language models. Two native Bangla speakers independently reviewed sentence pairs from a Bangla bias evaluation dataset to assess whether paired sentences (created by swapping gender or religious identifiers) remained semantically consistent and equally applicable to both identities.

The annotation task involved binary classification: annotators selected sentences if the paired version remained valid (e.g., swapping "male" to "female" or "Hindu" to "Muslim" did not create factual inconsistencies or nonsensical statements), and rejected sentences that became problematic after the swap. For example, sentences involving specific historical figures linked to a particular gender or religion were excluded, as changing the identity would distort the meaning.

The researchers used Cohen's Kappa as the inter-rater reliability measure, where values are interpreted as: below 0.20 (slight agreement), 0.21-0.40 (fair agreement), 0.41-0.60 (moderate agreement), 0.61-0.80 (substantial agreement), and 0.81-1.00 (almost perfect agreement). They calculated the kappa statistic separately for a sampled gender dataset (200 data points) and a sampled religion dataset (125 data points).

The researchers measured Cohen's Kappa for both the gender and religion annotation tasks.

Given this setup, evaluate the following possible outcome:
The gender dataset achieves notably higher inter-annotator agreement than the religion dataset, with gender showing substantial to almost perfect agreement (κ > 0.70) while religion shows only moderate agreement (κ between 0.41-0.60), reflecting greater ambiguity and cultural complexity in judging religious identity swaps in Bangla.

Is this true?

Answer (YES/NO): NO